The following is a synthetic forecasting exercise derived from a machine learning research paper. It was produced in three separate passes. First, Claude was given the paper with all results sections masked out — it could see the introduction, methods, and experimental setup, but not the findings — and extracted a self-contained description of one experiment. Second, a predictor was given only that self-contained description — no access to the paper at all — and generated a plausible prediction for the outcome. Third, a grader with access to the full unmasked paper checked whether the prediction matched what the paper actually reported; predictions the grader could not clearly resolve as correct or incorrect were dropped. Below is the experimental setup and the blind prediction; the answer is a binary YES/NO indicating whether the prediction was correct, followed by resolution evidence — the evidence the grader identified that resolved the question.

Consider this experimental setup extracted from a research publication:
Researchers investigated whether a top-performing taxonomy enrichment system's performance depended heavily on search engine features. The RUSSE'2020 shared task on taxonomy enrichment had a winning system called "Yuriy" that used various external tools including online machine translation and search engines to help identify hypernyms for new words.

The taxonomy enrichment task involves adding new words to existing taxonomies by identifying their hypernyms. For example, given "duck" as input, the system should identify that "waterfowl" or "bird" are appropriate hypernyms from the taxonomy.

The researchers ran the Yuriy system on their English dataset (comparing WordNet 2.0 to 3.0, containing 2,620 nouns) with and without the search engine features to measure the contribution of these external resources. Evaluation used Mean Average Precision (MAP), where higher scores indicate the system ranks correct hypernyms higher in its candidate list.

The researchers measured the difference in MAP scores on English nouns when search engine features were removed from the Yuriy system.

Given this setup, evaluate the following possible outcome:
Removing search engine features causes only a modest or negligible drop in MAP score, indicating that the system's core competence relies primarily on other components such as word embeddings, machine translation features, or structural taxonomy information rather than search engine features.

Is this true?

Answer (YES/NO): YES